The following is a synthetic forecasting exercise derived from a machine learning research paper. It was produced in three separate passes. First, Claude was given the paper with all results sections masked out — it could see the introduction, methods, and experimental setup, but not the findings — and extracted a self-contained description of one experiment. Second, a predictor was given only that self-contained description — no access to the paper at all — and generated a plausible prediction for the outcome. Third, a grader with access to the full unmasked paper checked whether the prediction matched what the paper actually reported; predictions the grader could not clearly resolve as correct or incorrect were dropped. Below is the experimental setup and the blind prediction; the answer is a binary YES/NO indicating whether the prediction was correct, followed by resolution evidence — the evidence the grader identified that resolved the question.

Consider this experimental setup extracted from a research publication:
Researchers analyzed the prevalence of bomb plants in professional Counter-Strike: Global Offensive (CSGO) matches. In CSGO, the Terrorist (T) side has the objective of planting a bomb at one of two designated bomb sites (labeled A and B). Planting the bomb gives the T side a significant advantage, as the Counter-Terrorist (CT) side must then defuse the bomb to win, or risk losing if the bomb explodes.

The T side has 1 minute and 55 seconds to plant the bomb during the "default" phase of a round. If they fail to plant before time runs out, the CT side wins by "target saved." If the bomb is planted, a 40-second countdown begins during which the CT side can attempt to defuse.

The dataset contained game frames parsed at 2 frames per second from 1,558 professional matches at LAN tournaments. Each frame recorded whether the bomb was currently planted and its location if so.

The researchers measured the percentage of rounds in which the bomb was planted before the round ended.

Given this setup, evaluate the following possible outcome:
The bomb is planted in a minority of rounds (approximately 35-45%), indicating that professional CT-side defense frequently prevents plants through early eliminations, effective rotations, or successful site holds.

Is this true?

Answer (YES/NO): NO